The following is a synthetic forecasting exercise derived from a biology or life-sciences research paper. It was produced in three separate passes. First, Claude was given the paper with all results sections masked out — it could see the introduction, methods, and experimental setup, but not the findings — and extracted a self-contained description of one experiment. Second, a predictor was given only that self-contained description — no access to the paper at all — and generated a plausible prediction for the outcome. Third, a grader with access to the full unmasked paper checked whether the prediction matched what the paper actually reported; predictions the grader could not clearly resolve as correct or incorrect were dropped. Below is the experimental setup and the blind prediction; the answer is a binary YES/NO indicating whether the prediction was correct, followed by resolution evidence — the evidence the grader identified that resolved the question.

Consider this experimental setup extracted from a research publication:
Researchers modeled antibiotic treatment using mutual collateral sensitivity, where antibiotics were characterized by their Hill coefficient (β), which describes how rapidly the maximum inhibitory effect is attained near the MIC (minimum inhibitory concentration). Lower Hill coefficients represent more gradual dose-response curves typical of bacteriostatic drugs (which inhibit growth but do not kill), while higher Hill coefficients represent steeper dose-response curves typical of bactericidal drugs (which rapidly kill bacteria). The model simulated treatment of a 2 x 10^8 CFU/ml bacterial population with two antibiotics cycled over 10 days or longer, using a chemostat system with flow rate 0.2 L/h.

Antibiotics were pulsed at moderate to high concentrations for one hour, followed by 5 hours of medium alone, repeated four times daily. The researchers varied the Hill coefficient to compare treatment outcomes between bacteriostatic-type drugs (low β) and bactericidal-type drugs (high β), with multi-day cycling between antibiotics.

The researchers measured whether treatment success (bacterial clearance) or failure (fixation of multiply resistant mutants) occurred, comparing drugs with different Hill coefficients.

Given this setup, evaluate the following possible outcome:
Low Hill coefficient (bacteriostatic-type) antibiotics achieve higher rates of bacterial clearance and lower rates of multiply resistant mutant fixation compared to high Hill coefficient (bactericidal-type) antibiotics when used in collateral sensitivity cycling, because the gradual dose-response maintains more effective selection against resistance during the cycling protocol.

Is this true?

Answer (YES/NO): YES